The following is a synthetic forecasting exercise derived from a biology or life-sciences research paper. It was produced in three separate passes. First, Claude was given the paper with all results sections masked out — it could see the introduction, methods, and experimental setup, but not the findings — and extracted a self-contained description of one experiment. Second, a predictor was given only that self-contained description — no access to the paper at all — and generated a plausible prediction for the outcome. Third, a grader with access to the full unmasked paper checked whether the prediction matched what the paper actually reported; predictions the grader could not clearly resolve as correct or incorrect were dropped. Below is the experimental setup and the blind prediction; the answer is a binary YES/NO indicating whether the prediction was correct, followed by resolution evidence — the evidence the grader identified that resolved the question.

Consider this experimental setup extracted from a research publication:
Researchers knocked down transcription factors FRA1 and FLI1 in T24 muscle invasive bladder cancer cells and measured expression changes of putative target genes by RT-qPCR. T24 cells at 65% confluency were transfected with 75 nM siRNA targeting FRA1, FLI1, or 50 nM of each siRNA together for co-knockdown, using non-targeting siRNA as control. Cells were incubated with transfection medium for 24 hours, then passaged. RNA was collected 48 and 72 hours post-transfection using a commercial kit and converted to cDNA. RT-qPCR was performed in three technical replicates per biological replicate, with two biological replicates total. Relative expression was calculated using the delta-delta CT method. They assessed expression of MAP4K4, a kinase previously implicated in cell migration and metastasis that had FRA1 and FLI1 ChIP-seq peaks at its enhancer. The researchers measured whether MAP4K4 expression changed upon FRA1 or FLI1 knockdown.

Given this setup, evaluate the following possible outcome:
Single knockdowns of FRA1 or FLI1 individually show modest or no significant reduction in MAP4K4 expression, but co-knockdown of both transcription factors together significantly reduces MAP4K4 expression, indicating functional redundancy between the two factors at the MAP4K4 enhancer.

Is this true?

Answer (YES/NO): NO